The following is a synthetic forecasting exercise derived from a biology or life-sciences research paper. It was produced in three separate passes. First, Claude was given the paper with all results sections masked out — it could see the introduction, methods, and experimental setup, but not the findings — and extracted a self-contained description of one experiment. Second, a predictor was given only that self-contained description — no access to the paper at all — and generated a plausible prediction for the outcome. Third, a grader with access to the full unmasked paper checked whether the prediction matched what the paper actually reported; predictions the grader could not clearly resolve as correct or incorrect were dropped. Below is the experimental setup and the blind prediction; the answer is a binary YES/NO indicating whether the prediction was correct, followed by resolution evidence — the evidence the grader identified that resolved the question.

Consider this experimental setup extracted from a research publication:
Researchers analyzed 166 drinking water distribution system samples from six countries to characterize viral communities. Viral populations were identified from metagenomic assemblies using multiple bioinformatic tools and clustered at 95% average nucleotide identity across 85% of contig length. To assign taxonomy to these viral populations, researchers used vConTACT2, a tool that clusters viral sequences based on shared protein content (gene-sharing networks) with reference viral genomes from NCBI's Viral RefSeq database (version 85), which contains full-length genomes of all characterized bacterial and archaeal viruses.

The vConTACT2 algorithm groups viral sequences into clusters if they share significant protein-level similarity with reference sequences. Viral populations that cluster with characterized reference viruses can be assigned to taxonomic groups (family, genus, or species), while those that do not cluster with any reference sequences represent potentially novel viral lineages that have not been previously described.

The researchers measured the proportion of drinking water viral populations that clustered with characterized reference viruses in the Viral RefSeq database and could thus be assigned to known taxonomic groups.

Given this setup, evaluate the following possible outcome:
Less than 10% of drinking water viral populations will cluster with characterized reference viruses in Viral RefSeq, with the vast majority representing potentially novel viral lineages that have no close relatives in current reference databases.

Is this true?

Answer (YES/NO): YES